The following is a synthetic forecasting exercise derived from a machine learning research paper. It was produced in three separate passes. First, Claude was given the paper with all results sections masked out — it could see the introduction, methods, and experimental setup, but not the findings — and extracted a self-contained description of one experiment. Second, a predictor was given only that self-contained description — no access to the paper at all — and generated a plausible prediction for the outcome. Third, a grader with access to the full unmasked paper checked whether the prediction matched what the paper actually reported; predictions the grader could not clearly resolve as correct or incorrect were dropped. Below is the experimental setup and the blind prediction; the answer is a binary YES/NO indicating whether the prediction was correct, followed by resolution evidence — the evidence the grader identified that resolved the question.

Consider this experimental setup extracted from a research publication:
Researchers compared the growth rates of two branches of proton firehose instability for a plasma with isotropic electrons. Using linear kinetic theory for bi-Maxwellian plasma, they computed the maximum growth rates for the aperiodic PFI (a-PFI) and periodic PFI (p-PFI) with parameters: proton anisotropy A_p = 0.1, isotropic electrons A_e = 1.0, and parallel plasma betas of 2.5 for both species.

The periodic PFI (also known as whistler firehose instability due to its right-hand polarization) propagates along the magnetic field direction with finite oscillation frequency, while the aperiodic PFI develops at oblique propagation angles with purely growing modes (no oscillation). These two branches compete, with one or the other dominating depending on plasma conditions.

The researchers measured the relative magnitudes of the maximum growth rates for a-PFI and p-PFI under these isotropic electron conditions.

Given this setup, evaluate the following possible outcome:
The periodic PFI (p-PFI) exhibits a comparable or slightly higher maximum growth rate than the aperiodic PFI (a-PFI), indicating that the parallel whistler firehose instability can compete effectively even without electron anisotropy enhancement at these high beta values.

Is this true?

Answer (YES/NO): YES